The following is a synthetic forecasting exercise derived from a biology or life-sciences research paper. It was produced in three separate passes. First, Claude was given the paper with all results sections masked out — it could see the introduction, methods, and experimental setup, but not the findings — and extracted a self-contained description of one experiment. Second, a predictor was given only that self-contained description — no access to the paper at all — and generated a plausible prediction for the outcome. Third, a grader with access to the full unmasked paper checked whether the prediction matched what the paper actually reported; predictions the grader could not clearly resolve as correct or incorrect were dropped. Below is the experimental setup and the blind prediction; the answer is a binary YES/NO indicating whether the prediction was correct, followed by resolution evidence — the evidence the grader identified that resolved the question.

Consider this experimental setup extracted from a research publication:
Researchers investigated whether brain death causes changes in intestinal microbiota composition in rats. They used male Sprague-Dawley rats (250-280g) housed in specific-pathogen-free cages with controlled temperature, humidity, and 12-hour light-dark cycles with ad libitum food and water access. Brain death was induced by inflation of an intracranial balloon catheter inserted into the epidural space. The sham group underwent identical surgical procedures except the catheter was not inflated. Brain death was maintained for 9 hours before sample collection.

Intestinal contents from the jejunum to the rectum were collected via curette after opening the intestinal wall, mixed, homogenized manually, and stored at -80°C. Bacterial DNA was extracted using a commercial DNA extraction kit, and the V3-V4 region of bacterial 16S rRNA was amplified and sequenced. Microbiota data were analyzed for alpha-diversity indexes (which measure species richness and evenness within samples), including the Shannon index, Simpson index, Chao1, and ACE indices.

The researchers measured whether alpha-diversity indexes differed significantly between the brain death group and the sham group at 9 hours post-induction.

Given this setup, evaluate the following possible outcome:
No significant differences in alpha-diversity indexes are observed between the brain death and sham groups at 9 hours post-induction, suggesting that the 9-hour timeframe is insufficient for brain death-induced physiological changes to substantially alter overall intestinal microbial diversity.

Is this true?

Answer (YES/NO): YES